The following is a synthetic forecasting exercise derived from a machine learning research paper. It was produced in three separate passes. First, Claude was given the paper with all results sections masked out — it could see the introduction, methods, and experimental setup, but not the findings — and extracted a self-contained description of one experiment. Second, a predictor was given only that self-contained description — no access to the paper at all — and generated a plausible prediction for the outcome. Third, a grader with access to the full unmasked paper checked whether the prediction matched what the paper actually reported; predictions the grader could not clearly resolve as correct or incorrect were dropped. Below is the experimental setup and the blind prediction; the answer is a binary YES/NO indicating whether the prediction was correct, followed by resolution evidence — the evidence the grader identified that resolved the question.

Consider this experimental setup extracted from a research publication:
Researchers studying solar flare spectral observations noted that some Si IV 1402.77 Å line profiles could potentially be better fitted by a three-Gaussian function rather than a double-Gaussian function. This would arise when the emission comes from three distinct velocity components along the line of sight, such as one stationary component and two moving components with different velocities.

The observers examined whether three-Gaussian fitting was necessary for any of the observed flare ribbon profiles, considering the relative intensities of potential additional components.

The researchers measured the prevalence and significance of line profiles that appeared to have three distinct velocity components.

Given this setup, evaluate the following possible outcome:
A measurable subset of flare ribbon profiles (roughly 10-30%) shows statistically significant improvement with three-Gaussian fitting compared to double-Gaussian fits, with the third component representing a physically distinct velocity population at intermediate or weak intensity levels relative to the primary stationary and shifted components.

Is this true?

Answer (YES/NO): NO